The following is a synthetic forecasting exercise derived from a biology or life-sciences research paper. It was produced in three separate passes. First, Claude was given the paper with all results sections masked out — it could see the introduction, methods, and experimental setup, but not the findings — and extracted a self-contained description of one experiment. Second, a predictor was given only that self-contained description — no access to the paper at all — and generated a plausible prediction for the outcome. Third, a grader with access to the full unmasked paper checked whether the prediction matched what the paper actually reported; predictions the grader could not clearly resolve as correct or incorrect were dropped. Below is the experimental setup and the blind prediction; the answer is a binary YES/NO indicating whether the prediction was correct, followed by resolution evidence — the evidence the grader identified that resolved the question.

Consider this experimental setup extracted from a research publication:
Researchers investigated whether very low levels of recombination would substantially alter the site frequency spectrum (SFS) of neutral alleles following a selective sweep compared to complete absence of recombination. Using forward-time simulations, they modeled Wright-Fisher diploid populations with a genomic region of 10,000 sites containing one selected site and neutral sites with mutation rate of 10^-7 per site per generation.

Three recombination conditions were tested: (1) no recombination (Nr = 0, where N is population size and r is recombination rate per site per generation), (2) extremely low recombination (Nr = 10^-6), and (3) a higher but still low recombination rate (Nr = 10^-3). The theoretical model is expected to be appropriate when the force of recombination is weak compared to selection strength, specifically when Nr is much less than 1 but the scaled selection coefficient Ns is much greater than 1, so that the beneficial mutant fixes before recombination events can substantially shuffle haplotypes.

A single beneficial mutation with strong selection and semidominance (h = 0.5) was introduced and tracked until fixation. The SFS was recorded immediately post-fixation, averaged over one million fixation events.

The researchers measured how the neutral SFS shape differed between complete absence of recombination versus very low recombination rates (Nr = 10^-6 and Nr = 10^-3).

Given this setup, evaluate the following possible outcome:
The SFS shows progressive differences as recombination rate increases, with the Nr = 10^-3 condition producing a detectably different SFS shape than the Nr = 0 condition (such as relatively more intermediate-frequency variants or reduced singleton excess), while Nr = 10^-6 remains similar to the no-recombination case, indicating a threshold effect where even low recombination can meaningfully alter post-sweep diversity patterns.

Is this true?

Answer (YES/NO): YES